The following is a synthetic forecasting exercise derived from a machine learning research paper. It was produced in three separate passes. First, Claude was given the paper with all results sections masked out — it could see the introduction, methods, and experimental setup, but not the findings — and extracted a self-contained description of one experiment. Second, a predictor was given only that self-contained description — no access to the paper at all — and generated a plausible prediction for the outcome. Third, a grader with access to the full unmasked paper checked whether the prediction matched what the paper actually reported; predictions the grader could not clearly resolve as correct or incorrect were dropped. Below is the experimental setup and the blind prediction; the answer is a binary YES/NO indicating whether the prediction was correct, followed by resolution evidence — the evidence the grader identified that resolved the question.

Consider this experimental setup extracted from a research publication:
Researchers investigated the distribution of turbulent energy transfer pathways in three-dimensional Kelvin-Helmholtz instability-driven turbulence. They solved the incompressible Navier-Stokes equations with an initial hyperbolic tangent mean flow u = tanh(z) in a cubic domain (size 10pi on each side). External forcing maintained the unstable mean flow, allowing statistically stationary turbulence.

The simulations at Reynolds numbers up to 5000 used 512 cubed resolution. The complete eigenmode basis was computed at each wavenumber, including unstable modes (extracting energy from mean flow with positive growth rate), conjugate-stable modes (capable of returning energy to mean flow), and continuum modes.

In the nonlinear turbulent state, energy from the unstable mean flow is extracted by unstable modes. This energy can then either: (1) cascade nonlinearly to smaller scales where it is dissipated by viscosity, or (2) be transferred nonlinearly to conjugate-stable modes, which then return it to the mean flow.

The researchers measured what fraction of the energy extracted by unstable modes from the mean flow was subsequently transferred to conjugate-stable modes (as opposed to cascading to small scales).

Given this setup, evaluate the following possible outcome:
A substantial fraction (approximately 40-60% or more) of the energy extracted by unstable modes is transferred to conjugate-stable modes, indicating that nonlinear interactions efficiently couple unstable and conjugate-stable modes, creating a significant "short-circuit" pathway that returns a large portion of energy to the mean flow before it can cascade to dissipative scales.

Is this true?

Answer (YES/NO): YES